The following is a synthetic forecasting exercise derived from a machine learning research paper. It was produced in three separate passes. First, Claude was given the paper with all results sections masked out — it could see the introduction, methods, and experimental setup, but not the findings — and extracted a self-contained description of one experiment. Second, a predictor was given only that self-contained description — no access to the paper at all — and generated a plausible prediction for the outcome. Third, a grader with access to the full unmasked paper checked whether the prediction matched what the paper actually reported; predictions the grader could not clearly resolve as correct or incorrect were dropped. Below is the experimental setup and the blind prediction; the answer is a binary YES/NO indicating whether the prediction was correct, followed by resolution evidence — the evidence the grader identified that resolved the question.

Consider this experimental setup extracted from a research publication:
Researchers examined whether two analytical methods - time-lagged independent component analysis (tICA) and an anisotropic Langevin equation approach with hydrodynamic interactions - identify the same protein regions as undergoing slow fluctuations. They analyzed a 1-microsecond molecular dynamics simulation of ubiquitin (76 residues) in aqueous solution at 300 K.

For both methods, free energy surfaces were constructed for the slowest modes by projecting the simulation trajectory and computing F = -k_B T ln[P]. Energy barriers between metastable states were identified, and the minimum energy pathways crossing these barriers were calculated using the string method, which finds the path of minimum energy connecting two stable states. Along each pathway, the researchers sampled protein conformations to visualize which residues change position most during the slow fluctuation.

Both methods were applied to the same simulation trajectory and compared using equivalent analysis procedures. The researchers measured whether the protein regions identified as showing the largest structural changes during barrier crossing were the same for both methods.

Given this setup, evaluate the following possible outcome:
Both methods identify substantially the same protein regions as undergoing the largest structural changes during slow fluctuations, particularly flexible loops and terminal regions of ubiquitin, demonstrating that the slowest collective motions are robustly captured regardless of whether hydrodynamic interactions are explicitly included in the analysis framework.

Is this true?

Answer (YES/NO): YES